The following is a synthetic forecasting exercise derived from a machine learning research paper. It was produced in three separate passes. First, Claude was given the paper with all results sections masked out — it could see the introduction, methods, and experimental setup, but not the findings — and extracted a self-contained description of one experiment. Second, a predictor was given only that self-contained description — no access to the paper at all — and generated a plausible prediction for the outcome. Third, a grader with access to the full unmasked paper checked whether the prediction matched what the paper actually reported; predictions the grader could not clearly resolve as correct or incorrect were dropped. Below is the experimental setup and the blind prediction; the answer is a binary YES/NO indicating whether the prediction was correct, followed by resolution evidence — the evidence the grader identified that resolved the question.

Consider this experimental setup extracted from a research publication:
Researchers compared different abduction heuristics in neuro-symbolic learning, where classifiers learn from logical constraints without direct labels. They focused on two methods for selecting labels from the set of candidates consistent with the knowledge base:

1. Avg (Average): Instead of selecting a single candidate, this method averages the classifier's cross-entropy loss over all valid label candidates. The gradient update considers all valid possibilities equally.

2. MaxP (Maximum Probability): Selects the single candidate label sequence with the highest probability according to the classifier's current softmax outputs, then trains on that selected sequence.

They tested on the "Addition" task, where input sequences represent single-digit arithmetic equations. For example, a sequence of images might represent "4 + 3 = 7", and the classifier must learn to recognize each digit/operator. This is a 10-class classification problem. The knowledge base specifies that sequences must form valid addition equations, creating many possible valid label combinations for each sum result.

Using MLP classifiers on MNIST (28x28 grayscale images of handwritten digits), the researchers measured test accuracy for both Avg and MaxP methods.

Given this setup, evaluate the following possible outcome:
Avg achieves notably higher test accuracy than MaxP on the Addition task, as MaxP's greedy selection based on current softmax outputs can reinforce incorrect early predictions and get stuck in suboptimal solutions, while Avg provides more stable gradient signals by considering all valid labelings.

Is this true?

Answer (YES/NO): NO